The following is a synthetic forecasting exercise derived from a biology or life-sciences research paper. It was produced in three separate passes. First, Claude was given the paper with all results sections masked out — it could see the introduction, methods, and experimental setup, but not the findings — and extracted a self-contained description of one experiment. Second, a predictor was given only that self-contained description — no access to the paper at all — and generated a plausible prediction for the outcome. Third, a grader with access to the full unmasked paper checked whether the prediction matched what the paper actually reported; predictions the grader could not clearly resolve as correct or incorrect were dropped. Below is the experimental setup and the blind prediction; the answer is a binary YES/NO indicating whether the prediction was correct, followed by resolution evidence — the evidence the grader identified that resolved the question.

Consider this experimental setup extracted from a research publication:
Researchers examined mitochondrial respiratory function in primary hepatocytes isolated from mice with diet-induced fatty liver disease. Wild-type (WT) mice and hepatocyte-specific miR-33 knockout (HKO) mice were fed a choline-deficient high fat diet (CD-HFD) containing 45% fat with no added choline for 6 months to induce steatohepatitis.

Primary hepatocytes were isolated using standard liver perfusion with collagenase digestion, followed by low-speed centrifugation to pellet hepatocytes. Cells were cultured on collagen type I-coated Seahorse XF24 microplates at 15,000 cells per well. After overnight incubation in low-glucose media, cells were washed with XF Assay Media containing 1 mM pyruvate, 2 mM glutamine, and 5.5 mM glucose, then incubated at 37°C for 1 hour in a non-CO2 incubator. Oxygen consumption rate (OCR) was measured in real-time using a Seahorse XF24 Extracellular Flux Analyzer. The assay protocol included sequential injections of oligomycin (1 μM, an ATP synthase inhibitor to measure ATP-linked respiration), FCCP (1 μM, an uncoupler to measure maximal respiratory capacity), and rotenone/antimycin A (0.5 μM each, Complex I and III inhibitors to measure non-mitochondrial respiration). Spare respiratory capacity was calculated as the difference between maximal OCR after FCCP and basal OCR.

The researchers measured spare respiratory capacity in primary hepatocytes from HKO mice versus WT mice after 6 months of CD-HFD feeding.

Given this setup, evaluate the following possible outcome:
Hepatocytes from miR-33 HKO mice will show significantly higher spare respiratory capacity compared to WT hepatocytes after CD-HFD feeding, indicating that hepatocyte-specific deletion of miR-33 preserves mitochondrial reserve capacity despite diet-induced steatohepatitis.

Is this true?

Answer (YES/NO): YES